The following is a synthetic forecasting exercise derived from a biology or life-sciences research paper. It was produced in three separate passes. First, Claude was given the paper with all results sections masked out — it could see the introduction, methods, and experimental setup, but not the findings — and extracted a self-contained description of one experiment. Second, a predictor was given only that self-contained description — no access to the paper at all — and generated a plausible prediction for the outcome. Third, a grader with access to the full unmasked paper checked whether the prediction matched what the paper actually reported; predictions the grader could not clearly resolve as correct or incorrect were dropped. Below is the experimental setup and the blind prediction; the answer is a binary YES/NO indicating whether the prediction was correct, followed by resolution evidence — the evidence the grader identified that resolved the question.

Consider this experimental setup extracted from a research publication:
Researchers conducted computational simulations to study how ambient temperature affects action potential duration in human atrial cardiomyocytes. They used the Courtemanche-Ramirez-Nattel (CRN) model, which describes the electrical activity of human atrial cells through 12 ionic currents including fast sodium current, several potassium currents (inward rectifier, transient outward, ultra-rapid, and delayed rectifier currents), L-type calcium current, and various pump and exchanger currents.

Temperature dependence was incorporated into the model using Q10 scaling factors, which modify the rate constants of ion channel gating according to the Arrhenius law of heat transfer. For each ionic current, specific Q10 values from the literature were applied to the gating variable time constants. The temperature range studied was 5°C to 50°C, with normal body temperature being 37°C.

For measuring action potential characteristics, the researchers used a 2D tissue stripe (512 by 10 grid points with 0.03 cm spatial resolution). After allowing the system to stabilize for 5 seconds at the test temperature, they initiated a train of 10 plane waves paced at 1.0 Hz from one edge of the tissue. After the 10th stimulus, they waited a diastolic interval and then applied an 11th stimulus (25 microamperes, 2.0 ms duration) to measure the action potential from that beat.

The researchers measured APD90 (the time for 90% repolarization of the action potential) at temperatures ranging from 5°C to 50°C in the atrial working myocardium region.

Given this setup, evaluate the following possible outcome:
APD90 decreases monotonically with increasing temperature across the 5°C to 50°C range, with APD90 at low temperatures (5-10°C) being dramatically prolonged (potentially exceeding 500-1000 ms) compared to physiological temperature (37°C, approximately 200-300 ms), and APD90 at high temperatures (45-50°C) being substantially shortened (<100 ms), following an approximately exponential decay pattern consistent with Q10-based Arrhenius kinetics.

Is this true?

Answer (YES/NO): NO